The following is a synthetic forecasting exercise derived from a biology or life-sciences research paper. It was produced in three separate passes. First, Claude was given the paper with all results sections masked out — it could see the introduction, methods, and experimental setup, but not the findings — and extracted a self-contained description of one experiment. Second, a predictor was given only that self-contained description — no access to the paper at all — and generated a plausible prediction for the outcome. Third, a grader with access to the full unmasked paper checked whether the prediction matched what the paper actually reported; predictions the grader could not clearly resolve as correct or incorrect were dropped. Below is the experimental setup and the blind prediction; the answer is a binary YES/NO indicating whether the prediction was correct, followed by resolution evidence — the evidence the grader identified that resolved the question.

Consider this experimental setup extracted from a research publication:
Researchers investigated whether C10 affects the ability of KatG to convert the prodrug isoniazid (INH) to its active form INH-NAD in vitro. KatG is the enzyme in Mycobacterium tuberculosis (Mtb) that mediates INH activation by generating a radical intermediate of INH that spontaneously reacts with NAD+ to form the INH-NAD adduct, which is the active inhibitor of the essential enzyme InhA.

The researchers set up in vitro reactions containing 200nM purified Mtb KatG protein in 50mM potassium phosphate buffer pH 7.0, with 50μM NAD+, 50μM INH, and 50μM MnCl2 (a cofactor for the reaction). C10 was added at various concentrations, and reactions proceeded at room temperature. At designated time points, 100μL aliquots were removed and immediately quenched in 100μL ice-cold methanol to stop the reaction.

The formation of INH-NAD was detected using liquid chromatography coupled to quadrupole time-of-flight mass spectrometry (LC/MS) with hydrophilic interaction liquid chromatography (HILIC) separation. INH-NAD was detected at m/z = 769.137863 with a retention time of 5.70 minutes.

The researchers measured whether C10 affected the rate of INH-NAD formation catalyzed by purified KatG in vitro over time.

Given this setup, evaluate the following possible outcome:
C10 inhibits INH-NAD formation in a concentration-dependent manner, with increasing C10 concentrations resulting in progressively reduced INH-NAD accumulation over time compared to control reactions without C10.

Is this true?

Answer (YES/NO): NO